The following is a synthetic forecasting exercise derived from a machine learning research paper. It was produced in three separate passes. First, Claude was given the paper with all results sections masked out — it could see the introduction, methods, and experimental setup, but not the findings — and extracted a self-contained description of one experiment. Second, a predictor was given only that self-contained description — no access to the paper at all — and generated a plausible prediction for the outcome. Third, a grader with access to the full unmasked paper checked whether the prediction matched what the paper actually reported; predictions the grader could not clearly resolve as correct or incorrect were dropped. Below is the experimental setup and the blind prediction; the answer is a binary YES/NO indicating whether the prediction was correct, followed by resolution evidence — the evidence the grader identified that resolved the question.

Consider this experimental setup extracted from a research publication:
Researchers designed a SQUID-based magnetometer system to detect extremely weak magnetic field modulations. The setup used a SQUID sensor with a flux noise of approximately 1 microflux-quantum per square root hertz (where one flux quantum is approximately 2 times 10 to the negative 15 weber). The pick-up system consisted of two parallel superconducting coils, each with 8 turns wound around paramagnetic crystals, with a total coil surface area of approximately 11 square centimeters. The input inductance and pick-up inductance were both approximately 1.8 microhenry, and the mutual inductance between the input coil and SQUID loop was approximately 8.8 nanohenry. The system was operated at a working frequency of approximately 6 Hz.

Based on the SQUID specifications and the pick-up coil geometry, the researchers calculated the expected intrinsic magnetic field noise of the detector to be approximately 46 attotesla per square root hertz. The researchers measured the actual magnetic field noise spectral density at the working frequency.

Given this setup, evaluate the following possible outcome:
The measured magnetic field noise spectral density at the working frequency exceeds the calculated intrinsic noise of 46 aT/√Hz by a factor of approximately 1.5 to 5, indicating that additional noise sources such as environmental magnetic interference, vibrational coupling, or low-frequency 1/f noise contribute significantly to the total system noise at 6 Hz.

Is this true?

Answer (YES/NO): NO